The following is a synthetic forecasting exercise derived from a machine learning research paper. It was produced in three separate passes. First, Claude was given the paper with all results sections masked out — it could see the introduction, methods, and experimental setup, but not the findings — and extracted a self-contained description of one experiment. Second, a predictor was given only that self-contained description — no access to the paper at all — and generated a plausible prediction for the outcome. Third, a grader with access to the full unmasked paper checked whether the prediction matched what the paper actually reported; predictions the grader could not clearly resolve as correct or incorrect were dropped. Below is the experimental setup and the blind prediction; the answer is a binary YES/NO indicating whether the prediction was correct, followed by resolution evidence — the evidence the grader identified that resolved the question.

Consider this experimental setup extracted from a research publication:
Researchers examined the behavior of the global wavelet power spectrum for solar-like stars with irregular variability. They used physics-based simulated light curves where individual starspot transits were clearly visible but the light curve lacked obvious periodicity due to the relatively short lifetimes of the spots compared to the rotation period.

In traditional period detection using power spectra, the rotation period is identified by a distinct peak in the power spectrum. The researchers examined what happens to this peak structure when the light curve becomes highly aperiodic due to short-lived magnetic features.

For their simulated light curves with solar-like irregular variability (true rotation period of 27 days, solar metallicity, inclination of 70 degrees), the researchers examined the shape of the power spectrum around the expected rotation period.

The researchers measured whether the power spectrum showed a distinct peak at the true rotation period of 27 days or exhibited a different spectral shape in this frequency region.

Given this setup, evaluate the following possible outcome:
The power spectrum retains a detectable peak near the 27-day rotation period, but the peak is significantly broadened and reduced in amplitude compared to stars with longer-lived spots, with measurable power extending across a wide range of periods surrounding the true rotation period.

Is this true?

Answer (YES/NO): NO